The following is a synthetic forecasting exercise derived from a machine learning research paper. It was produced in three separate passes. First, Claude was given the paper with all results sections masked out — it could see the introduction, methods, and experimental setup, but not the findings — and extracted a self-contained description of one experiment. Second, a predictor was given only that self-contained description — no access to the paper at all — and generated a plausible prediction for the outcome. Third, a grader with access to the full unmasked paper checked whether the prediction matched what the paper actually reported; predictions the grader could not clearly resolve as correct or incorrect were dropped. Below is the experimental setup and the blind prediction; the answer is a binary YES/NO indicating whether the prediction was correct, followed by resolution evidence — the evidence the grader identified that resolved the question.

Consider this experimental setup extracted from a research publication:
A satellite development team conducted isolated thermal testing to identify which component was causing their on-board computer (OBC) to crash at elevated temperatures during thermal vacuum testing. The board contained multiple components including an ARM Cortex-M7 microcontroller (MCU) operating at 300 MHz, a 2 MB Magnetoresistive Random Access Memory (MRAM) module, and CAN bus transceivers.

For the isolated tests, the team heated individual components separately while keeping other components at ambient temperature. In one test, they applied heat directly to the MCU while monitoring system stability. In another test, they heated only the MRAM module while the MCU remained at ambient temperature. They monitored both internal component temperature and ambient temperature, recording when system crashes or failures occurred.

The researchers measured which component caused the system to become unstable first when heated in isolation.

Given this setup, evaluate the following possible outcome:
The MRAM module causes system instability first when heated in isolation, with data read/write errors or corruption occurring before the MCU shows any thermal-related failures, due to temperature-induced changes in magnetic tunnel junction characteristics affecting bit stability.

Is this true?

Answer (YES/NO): NO